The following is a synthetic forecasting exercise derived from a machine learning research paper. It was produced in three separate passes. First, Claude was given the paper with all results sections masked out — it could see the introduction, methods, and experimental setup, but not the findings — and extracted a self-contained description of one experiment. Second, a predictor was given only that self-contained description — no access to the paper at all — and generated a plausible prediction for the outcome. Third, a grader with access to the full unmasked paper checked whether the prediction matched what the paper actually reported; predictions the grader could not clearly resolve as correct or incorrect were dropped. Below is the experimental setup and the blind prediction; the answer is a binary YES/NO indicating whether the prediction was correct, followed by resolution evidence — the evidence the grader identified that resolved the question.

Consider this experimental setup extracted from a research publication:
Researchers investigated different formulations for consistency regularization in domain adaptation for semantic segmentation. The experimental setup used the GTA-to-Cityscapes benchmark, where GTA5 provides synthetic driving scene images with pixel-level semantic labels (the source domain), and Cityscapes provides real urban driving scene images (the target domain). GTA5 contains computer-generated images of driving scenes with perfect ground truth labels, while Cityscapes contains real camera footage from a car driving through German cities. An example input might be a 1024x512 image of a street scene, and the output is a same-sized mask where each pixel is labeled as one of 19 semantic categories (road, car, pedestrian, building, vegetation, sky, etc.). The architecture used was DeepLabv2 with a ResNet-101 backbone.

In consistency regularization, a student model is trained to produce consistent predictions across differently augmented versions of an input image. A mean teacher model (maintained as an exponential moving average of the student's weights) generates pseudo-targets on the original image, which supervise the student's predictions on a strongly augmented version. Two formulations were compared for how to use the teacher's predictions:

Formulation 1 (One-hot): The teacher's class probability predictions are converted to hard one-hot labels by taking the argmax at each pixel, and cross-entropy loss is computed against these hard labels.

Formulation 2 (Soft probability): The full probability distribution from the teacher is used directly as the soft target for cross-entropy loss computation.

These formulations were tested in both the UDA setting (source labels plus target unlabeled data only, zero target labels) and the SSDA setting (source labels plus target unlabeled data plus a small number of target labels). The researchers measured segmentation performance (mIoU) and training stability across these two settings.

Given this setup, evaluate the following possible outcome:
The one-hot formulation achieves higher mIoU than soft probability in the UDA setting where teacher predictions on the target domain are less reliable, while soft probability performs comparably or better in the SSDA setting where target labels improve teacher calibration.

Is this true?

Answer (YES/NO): NO